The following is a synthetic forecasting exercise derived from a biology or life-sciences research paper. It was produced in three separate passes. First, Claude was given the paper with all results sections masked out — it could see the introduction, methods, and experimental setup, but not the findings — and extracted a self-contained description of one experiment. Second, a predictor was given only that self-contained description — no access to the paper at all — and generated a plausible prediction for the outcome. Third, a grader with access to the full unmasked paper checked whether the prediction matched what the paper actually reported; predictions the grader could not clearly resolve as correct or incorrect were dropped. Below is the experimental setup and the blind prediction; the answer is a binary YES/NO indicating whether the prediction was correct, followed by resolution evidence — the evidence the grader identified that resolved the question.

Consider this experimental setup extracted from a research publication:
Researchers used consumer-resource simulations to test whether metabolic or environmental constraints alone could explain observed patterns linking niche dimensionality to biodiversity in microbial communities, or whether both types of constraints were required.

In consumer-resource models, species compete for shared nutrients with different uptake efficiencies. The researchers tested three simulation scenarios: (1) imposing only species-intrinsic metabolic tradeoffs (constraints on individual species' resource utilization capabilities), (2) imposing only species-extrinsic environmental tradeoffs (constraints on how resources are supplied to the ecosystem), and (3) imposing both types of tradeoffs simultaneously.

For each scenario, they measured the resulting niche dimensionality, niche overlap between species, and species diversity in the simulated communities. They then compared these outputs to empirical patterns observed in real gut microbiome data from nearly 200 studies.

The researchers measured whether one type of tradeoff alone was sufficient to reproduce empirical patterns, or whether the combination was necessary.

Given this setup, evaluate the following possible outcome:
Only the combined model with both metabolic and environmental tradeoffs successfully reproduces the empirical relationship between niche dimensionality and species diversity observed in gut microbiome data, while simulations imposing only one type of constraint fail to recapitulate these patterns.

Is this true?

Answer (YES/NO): YES